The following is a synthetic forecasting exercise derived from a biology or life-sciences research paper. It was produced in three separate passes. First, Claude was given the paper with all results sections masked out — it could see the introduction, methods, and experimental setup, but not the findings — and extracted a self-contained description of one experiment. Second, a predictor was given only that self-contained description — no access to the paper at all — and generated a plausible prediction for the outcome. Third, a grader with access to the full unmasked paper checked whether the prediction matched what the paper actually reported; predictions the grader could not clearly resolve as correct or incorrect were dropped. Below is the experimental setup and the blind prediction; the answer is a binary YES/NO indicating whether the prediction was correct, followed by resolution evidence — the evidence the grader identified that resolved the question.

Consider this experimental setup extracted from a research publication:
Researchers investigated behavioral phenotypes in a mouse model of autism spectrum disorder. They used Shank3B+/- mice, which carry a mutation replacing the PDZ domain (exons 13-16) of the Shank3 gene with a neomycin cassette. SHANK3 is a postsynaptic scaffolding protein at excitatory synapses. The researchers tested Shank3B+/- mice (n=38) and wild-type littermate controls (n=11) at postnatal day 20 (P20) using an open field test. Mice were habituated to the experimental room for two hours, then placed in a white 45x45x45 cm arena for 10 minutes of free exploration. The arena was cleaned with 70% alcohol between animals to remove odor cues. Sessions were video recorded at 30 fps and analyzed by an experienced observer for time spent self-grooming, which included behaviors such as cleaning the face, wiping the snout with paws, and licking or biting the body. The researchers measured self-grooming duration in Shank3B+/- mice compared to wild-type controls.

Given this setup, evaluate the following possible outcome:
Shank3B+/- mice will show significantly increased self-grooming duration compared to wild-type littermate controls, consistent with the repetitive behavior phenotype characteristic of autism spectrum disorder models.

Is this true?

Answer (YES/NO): NO